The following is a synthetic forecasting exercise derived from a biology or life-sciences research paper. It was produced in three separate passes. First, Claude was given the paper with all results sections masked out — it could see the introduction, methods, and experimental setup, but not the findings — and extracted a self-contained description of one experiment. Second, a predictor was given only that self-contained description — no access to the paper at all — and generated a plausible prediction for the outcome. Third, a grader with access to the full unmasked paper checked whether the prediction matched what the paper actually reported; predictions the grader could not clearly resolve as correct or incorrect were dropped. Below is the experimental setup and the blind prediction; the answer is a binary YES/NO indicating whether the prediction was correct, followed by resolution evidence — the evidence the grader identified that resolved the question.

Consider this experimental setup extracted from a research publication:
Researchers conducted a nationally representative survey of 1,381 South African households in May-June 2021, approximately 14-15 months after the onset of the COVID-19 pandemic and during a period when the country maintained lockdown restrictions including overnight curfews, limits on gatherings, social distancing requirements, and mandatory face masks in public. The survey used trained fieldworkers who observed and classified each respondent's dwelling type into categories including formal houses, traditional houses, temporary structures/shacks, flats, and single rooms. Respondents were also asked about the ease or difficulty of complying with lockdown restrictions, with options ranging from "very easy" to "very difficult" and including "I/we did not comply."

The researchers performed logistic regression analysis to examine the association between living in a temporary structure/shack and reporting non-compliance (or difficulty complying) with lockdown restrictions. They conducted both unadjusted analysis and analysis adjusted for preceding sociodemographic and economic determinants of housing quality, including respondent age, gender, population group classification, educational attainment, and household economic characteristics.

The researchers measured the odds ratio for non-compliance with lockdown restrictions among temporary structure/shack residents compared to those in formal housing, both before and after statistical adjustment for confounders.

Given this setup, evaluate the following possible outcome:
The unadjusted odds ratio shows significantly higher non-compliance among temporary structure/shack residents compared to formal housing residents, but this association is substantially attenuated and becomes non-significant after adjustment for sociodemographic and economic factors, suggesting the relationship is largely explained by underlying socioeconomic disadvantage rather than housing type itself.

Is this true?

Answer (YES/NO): YES